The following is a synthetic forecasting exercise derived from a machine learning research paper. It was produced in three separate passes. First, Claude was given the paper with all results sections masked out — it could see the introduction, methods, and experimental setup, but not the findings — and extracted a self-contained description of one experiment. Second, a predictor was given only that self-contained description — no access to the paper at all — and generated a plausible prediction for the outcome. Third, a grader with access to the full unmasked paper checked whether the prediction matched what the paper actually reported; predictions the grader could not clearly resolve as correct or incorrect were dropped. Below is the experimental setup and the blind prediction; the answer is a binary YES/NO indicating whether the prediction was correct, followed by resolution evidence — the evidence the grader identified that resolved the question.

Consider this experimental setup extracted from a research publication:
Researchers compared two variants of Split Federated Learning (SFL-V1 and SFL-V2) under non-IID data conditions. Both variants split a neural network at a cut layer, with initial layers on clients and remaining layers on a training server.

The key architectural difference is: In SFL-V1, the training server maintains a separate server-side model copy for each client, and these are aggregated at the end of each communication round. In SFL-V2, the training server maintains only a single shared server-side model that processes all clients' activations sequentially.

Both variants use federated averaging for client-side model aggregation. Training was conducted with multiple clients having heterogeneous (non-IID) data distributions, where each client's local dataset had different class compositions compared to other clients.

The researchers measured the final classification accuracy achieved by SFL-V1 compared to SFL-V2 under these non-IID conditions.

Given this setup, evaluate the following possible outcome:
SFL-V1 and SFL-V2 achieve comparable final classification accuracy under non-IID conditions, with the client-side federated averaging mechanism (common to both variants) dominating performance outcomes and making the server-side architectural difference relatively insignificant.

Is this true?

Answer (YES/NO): NO